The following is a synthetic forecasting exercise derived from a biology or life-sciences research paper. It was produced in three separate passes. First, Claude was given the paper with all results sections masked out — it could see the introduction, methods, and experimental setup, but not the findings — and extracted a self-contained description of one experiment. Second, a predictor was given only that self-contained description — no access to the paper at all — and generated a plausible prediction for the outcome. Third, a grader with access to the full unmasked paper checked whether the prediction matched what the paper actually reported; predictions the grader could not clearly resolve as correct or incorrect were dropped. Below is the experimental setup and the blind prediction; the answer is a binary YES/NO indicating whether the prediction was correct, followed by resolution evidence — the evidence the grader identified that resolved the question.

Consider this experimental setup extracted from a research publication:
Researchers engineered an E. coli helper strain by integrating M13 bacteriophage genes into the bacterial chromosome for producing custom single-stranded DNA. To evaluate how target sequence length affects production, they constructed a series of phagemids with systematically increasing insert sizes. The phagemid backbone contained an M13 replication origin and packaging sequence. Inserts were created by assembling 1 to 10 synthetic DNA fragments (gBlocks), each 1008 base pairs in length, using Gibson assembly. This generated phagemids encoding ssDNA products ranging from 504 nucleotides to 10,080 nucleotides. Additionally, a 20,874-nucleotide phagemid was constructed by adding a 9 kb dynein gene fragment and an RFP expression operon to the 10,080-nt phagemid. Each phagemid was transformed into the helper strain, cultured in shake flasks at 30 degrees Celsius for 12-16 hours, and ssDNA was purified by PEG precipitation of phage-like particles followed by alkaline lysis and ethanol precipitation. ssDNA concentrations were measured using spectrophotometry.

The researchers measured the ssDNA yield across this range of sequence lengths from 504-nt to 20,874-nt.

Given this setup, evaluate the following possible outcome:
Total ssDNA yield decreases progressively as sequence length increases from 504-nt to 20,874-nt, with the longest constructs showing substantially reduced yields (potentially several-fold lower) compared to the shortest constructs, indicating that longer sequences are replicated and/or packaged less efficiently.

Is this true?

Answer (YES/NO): NO